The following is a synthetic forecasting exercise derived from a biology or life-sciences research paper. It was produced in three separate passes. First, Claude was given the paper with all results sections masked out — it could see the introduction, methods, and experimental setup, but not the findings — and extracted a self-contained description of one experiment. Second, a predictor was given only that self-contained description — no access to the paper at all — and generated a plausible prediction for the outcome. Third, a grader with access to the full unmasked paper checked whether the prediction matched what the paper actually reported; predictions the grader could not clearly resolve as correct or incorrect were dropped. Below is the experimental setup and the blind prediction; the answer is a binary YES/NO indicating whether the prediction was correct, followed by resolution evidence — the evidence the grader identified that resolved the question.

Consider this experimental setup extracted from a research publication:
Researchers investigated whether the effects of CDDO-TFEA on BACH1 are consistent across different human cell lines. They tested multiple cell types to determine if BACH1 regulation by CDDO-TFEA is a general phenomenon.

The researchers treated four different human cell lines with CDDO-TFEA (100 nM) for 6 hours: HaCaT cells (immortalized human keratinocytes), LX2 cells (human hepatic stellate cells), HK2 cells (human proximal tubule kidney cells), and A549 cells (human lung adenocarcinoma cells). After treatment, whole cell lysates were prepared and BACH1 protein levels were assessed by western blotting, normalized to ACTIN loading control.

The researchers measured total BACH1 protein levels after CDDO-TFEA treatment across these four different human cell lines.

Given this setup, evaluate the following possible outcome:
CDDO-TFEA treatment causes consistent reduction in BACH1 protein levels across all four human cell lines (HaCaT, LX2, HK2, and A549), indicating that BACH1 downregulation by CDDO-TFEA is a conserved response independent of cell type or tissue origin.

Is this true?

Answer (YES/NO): NO